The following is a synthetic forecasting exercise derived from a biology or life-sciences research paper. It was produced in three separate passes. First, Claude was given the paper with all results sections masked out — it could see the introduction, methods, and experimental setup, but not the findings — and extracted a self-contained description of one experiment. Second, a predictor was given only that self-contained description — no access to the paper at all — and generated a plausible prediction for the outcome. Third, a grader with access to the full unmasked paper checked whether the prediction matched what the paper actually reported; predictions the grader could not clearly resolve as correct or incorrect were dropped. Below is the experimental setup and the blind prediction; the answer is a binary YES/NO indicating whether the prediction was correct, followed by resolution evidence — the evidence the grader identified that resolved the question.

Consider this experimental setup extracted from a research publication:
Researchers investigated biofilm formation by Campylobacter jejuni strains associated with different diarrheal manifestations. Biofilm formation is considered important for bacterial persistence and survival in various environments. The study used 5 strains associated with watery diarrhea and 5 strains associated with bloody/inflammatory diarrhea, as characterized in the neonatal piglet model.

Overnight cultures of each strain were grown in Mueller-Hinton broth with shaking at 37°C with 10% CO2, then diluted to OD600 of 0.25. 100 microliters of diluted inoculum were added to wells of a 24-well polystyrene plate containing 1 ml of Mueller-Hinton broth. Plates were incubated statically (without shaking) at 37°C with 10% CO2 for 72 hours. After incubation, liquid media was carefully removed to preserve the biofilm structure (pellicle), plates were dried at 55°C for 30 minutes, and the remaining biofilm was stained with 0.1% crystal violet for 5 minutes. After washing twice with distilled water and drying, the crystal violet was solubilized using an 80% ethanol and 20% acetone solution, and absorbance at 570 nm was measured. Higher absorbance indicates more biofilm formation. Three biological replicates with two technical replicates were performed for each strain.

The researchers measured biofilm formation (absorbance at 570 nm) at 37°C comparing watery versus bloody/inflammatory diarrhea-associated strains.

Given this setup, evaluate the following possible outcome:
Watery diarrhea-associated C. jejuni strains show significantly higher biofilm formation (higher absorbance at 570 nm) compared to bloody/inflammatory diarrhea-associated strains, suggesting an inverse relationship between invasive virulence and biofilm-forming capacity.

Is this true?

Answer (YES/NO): YES